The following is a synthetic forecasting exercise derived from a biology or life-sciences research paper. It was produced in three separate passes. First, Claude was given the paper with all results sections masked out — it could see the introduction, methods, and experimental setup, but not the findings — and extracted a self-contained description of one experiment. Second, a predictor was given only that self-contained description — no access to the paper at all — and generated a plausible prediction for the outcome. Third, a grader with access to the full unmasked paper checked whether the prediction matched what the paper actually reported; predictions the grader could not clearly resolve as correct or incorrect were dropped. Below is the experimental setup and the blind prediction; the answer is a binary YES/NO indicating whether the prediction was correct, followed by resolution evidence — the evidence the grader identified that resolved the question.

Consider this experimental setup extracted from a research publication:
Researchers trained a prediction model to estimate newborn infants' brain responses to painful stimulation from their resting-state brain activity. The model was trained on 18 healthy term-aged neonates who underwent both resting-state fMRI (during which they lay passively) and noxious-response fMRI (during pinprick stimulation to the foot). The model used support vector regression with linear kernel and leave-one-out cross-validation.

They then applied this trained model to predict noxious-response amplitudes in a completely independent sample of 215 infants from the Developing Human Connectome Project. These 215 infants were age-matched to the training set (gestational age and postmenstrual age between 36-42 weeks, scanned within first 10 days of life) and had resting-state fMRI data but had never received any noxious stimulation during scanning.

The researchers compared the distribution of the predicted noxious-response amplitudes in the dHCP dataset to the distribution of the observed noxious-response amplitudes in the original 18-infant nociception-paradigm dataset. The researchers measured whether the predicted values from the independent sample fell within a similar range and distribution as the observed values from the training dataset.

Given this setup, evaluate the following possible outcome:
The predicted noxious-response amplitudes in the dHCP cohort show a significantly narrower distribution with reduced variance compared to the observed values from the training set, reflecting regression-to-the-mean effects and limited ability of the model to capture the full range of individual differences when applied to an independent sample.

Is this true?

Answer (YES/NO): NO